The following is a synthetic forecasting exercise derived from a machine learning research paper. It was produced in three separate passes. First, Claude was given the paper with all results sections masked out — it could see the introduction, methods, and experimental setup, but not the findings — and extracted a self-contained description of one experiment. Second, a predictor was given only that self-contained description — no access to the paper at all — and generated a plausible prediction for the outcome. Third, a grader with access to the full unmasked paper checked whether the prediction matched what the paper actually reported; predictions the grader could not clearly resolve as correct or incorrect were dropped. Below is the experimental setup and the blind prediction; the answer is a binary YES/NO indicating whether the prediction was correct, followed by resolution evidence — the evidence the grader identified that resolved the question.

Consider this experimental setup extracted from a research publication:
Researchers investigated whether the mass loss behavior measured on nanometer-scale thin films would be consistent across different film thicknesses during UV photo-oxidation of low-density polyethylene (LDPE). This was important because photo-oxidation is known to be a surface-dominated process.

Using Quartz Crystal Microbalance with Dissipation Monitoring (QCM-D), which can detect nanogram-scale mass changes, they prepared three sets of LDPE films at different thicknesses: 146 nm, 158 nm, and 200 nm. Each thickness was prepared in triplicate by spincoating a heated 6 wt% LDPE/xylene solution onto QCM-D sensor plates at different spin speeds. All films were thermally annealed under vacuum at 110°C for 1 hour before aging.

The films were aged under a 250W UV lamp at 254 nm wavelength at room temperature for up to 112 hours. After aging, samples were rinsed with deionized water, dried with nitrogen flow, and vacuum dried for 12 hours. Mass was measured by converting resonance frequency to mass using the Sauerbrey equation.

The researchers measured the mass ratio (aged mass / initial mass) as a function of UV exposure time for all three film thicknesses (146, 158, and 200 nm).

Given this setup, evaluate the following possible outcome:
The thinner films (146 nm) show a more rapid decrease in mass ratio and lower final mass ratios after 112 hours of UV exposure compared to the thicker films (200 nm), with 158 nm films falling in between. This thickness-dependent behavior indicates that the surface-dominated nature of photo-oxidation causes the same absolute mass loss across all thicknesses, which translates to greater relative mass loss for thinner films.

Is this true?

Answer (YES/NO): YES